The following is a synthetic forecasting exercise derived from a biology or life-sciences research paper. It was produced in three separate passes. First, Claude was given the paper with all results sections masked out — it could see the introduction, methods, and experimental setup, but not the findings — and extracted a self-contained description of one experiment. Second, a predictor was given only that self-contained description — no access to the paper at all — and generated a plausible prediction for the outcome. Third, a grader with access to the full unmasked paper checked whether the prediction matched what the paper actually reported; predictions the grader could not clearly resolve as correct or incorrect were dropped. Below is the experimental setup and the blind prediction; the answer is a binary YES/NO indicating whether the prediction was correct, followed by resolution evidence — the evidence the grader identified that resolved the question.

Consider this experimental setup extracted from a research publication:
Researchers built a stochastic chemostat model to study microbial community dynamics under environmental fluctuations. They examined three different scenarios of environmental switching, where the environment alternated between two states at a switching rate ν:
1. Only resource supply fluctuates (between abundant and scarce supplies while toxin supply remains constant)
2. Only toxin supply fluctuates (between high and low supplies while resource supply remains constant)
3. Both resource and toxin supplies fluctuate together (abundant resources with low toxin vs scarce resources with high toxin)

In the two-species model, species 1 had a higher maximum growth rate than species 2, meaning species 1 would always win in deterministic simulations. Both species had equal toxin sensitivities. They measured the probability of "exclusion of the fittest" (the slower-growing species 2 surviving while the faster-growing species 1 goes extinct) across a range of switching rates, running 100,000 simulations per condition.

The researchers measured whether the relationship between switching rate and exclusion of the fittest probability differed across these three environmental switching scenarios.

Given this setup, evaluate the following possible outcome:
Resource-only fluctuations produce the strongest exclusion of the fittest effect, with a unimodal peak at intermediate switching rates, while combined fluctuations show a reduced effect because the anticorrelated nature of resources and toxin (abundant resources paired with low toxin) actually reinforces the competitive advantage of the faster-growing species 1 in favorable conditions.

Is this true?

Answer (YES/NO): NO